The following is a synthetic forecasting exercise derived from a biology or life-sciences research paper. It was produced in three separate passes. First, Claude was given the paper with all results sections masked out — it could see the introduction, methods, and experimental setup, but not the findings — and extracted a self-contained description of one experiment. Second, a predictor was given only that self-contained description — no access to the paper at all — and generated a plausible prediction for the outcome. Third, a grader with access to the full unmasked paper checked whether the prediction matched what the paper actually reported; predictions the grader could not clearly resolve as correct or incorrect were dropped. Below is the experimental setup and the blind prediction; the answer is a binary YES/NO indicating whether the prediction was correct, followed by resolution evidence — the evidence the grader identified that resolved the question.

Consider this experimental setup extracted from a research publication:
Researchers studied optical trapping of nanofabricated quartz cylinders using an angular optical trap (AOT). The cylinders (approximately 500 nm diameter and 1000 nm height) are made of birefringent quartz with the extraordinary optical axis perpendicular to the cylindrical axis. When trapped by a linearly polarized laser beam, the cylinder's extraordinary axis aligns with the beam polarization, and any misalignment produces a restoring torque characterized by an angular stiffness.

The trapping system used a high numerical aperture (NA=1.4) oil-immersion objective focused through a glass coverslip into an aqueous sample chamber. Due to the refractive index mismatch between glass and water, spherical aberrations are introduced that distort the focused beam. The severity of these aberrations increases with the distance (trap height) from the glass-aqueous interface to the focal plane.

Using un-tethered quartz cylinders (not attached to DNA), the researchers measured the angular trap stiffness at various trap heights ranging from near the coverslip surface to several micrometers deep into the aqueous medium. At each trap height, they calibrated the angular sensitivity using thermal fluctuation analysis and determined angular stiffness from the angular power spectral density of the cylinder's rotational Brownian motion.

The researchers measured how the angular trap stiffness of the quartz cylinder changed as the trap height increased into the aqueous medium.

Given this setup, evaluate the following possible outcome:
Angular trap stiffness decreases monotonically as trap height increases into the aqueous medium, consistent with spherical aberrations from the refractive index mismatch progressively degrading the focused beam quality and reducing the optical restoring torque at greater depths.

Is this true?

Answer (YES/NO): NO